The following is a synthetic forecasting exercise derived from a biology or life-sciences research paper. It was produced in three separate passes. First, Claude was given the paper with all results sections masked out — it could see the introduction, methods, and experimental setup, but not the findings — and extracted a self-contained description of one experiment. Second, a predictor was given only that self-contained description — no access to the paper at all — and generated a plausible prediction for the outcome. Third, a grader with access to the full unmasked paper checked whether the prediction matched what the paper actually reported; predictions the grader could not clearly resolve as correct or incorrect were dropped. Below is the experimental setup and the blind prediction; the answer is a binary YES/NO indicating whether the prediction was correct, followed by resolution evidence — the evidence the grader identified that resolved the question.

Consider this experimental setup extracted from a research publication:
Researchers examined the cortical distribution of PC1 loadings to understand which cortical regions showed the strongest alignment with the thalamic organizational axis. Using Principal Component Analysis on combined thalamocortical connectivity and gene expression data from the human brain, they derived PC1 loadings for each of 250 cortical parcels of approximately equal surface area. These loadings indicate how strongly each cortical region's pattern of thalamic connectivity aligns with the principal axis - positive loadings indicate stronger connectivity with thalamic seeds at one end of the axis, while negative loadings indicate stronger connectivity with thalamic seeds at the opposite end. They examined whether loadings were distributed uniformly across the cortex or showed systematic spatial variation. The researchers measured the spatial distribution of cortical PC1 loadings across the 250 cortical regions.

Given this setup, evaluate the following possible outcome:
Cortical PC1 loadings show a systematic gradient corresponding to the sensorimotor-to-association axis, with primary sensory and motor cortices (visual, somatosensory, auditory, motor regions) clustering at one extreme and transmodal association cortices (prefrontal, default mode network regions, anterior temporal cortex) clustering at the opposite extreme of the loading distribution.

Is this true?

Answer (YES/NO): NO